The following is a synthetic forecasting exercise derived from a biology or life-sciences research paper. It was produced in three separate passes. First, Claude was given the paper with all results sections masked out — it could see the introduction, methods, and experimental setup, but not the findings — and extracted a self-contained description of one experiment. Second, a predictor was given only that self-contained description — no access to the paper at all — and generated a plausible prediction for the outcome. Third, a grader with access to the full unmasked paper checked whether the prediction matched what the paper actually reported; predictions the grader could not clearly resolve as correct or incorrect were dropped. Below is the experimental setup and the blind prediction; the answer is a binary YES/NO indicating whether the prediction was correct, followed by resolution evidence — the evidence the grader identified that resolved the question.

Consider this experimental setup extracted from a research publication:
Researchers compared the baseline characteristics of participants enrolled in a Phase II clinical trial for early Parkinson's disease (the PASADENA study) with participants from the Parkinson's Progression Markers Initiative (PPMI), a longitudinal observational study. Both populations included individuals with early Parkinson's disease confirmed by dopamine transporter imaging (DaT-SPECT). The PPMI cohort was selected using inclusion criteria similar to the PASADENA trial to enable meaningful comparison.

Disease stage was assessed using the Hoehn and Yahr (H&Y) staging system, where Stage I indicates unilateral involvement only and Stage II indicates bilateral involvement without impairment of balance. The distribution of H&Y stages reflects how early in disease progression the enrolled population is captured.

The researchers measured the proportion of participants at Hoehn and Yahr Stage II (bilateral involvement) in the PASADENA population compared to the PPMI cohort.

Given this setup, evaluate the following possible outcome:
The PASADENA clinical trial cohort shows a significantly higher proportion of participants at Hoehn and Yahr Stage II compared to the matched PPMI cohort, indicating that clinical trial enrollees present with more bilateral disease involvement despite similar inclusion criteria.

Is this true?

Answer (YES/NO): YES